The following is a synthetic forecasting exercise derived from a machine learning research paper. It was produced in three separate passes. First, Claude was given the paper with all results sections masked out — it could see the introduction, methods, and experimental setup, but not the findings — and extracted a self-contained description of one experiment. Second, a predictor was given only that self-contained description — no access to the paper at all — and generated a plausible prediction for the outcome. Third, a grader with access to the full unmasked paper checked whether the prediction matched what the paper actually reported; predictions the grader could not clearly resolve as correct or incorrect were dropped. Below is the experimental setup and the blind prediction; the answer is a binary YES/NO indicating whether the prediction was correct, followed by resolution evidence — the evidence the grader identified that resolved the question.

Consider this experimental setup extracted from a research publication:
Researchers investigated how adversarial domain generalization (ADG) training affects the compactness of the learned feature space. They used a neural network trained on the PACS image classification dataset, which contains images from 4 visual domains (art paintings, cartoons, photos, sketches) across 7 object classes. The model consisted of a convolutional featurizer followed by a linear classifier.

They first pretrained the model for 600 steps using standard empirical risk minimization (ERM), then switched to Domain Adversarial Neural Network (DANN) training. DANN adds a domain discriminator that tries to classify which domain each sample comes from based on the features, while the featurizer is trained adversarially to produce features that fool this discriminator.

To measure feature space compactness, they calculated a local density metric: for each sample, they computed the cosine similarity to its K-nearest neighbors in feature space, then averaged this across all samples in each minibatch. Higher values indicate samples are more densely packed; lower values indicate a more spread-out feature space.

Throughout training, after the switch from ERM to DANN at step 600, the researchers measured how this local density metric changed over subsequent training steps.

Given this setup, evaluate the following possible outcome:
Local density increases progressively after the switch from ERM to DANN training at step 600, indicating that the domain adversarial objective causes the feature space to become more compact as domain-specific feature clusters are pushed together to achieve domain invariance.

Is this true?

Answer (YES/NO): NO